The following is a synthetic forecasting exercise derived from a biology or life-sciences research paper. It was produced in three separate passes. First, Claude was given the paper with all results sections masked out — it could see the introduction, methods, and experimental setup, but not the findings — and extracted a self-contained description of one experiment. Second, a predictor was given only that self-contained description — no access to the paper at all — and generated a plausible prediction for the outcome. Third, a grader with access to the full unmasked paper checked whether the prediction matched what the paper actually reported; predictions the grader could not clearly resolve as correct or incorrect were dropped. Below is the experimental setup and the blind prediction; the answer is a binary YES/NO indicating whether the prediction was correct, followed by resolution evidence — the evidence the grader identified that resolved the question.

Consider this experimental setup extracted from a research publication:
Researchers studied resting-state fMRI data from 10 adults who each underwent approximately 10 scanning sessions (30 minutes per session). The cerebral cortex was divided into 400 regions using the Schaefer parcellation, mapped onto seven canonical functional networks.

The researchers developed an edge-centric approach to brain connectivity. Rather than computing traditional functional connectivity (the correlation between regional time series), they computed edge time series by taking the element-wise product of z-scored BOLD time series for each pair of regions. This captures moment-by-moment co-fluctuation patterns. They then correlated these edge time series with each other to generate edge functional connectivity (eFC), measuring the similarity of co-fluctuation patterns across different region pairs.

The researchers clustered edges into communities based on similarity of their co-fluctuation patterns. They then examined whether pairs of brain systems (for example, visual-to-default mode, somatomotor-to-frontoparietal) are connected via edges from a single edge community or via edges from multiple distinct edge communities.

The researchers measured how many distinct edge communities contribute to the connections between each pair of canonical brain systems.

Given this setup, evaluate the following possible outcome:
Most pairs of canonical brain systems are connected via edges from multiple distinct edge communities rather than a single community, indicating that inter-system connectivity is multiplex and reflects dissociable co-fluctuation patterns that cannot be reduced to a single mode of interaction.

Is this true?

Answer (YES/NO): YES